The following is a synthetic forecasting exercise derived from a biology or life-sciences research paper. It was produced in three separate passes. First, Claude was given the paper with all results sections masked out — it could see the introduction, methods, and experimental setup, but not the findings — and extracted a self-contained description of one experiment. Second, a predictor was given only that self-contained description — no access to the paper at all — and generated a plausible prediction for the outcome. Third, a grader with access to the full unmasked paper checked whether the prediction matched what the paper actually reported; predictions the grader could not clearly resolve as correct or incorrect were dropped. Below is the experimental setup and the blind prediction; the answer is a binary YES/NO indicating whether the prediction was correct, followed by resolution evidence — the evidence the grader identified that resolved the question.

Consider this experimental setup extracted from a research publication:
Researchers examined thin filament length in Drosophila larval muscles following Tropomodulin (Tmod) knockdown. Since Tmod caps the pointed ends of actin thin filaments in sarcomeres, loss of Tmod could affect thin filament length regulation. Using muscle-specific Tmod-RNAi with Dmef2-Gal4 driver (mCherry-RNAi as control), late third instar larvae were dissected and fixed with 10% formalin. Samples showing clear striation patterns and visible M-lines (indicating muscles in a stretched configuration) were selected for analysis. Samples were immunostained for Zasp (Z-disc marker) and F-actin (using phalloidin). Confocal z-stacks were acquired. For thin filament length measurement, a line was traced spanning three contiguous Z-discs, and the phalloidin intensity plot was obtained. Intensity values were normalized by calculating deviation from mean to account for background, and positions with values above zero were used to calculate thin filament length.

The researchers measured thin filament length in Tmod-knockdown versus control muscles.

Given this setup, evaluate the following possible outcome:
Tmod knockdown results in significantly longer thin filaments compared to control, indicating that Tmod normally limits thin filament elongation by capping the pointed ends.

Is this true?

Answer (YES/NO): YES